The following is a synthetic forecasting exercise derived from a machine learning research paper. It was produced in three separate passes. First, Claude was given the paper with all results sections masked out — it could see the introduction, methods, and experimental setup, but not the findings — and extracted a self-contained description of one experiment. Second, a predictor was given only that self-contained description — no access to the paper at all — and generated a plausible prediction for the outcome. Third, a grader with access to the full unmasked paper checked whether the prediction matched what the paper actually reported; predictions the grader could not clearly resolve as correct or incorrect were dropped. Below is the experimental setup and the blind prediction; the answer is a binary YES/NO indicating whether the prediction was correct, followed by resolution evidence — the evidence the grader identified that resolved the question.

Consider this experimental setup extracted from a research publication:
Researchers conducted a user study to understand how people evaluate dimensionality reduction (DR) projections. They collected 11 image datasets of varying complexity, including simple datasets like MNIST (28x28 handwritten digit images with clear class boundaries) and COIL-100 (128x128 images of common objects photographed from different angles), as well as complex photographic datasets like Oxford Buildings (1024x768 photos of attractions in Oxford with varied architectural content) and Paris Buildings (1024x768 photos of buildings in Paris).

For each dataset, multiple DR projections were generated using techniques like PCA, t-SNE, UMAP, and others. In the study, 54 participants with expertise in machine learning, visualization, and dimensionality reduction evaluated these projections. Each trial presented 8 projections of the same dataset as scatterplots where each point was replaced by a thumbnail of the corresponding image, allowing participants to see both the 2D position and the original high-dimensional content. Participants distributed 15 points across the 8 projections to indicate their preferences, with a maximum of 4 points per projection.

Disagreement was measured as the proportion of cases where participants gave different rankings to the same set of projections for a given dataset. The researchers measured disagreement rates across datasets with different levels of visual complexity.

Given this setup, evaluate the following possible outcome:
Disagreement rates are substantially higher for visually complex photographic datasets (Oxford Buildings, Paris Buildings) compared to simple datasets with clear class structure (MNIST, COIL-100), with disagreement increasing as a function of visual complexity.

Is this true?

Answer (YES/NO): NO